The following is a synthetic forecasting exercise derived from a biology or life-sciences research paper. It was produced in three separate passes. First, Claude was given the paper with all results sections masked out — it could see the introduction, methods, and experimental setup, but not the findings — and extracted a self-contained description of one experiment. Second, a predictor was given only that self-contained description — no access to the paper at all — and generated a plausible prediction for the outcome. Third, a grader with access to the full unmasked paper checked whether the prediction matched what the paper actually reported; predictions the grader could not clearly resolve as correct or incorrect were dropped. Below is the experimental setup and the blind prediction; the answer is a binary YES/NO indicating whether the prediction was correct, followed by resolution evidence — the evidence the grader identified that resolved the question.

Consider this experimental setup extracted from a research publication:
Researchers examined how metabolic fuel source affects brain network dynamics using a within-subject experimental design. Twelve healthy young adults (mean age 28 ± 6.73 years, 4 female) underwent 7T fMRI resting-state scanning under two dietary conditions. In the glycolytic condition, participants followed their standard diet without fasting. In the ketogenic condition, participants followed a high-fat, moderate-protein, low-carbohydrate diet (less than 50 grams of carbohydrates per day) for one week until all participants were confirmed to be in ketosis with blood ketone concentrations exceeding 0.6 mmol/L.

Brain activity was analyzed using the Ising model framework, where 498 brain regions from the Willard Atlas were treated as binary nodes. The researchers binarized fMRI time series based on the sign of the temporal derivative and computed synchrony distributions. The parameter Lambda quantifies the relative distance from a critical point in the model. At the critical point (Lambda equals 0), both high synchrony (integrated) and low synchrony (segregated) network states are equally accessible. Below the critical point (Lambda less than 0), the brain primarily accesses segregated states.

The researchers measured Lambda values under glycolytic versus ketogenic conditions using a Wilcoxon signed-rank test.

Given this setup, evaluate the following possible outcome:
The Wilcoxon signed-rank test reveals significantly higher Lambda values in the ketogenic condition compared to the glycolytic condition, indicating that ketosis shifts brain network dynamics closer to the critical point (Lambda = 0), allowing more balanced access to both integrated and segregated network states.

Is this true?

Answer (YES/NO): YES